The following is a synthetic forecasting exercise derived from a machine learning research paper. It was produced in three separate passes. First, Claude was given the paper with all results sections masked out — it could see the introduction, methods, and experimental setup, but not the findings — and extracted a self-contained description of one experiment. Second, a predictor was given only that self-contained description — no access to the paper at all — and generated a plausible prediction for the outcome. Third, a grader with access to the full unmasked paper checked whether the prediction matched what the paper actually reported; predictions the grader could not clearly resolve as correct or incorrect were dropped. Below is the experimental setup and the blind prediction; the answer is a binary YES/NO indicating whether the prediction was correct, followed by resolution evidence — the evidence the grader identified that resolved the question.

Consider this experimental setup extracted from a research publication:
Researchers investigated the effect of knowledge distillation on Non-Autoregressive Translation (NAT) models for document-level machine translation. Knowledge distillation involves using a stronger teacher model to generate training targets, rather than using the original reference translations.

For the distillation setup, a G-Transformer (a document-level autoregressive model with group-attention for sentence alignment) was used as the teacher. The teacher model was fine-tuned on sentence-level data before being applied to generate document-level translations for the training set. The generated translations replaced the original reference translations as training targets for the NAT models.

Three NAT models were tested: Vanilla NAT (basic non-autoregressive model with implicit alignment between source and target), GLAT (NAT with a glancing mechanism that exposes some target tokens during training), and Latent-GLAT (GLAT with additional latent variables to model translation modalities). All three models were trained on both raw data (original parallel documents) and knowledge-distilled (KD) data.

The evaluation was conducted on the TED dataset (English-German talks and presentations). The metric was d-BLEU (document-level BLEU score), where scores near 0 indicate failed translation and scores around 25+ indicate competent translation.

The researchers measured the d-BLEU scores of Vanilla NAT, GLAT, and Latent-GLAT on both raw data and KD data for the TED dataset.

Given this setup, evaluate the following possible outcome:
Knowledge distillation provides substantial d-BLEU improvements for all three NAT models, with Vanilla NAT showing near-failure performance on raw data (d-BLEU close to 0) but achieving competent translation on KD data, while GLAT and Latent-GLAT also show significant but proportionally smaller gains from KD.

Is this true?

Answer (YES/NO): NO